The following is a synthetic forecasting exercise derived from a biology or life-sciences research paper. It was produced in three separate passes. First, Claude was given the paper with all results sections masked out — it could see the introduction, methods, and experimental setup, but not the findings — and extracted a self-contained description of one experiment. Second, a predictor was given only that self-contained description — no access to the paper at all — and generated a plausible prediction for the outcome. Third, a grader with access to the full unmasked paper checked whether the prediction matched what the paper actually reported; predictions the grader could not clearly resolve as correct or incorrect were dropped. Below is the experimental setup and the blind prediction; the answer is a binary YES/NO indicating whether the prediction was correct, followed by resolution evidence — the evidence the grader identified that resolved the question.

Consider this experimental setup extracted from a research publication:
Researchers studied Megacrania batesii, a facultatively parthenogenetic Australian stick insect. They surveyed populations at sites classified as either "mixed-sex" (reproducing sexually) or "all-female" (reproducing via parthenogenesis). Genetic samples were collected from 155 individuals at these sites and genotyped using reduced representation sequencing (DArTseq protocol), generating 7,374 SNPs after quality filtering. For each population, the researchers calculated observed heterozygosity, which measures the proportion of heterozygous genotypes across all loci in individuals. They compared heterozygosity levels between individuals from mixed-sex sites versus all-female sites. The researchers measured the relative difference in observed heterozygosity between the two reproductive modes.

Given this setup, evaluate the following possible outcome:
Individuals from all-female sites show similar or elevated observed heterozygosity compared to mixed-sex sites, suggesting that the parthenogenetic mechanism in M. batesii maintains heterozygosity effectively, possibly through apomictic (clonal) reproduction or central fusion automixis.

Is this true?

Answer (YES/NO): NO